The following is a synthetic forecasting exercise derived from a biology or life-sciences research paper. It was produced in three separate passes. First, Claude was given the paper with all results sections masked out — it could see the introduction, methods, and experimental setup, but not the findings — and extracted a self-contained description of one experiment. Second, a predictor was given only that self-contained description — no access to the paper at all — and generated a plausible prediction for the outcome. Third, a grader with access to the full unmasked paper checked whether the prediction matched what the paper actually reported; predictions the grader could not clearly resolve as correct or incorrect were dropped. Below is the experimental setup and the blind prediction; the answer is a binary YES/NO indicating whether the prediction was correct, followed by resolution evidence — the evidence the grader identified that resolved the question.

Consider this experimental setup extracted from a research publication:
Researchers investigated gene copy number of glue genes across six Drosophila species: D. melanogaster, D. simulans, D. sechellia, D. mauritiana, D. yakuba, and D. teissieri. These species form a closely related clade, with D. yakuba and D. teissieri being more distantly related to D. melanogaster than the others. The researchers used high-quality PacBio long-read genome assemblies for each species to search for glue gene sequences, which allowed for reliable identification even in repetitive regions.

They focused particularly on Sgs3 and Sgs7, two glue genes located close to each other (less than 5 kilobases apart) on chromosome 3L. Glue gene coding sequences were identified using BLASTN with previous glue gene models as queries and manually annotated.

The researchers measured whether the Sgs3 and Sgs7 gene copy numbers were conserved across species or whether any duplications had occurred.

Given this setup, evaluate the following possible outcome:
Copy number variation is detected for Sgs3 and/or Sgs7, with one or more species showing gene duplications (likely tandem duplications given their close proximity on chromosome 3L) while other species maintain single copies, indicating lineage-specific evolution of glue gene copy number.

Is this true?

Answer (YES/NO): YES